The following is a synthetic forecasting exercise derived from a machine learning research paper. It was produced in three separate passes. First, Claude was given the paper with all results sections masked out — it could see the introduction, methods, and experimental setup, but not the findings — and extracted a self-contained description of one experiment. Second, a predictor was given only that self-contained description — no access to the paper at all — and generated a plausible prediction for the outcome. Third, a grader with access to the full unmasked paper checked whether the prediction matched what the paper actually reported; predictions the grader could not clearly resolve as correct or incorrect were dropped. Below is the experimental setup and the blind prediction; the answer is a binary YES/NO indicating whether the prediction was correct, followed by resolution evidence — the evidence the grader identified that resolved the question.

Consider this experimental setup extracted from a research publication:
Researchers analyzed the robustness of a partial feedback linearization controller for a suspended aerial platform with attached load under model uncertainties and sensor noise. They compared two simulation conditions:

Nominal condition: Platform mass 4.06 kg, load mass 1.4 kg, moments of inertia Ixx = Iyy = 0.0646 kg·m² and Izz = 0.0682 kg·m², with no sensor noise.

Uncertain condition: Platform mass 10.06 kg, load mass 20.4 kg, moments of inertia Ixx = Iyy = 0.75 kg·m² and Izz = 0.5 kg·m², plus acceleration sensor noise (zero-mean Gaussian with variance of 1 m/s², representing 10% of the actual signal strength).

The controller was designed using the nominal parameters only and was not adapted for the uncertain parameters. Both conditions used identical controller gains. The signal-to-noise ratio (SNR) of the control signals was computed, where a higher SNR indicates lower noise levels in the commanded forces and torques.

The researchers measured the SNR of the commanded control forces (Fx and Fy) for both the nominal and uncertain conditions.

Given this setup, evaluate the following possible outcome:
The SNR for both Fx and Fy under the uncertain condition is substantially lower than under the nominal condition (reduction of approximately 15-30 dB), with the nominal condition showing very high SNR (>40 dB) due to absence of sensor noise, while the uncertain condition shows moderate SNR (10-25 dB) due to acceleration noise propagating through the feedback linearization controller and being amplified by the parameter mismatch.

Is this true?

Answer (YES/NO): NO